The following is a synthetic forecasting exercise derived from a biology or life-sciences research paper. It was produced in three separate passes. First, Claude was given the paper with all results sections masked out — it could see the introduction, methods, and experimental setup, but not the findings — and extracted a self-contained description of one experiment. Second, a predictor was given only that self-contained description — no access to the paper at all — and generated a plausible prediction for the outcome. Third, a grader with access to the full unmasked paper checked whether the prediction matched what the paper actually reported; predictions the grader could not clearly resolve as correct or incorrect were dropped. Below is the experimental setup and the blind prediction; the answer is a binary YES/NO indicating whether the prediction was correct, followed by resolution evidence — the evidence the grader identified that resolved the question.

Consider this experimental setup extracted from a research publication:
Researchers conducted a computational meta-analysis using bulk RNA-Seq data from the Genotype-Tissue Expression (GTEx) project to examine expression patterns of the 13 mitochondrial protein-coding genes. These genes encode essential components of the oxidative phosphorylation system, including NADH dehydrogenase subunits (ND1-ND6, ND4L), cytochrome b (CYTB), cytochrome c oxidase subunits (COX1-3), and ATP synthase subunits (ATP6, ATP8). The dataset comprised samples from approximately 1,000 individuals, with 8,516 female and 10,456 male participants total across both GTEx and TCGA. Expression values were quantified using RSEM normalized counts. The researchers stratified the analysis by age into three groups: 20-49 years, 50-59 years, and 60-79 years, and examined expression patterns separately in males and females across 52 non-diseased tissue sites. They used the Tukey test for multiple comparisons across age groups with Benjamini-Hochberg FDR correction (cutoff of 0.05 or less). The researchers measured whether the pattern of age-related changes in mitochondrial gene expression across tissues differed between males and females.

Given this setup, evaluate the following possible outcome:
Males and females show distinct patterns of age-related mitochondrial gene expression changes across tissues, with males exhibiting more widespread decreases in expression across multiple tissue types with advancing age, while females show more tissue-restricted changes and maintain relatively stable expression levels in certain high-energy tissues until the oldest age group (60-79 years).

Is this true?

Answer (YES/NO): NO